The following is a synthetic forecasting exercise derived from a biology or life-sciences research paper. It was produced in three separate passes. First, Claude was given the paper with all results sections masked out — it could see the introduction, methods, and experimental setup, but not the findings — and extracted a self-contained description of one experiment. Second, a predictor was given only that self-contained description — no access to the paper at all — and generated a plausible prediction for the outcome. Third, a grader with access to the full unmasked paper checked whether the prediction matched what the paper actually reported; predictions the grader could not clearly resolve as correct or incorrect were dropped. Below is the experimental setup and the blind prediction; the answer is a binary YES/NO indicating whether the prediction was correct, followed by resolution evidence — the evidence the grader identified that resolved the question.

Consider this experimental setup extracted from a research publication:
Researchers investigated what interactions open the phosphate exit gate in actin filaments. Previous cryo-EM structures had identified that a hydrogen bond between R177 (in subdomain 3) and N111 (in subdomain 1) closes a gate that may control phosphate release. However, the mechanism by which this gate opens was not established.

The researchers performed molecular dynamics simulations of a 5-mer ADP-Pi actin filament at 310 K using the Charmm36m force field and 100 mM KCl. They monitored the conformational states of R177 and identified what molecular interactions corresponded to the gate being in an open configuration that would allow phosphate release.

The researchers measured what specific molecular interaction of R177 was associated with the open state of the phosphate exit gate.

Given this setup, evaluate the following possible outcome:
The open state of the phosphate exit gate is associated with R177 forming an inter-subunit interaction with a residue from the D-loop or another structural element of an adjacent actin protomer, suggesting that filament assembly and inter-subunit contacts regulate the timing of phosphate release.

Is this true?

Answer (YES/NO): NO